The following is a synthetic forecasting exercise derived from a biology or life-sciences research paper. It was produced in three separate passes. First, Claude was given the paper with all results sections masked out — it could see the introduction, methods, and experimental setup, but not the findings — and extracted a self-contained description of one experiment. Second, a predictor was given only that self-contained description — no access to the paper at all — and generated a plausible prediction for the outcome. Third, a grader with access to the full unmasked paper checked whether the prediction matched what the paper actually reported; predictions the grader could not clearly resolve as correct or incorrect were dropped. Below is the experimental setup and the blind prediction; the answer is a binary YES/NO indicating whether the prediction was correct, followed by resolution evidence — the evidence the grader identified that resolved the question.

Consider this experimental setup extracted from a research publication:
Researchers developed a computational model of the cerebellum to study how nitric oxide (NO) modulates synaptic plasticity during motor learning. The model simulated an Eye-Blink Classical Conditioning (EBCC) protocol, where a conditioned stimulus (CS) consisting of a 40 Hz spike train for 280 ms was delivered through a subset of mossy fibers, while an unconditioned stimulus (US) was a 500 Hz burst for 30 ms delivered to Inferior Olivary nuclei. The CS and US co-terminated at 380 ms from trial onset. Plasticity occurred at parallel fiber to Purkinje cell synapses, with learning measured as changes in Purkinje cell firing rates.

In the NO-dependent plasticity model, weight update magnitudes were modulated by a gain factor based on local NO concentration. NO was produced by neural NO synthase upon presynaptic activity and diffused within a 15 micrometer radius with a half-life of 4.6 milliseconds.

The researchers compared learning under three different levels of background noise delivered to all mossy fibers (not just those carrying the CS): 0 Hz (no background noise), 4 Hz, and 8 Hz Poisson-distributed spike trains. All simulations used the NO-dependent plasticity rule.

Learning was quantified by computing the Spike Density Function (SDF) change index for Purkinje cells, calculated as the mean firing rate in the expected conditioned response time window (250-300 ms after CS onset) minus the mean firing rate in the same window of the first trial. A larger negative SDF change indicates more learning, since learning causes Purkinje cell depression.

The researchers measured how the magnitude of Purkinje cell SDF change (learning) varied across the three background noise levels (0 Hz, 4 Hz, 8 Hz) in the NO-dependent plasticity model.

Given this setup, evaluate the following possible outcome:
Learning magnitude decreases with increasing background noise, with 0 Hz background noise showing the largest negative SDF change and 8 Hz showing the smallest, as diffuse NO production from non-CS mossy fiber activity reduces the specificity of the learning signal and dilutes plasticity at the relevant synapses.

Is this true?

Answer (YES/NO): NO